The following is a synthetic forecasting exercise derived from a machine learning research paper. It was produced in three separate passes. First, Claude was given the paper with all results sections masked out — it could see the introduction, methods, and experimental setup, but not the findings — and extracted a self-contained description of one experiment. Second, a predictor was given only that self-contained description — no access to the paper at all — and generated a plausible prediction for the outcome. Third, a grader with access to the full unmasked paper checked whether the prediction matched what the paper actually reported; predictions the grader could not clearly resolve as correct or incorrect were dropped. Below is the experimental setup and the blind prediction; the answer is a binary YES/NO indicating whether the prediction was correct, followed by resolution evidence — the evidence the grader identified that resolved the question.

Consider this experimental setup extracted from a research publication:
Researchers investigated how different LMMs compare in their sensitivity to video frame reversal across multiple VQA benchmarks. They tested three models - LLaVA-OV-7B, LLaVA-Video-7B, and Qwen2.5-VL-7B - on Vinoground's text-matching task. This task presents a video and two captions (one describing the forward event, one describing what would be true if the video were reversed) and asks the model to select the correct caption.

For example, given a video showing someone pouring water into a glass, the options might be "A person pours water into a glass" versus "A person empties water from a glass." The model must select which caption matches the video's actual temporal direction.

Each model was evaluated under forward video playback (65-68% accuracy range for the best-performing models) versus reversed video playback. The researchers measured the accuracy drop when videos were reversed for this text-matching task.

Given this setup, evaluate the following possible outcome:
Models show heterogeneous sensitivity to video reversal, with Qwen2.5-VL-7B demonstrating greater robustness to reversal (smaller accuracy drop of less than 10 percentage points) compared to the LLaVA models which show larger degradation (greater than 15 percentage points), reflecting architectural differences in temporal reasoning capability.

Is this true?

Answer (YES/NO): NO